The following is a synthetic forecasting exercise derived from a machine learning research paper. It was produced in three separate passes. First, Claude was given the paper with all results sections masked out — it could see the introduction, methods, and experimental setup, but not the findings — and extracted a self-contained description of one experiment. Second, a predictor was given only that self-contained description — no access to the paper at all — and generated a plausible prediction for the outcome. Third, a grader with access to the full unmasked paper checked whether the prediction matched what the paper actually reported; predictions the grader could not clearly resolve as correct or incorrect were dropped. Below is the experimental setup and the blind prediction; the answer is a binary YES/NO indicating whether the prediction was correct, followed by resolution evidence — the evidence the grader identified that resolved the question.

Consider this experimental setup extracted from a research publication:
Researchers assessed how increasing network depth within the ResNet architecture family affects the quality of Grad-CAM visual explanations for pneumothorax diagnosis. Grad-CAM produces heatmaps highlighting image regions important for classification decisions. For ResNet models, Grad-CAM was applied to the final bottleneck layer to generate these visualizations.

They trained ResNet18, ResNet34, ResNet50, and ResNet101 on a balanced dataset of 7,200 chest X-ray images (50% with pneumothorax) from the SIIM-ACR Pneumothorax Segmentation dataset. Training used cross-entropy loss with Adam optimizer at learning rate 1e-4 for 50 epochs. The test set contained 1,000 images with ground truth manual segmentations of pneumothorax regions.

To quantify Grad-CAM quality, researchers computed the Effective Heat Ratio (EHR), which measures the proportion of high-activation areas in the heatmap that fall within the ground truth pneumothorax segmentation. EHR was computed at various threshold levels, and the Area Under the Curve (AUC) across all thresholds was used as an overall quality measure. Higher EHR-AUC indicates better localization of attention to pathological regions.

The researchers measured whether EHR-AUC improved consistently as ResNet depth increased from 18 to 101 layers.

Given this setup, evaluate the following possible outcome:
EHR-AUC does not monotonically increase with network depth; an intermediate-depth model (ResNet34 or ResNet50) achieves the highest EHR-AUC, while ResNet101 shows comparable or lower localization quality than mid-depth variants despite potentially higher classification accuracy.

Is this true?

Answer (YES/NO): NO